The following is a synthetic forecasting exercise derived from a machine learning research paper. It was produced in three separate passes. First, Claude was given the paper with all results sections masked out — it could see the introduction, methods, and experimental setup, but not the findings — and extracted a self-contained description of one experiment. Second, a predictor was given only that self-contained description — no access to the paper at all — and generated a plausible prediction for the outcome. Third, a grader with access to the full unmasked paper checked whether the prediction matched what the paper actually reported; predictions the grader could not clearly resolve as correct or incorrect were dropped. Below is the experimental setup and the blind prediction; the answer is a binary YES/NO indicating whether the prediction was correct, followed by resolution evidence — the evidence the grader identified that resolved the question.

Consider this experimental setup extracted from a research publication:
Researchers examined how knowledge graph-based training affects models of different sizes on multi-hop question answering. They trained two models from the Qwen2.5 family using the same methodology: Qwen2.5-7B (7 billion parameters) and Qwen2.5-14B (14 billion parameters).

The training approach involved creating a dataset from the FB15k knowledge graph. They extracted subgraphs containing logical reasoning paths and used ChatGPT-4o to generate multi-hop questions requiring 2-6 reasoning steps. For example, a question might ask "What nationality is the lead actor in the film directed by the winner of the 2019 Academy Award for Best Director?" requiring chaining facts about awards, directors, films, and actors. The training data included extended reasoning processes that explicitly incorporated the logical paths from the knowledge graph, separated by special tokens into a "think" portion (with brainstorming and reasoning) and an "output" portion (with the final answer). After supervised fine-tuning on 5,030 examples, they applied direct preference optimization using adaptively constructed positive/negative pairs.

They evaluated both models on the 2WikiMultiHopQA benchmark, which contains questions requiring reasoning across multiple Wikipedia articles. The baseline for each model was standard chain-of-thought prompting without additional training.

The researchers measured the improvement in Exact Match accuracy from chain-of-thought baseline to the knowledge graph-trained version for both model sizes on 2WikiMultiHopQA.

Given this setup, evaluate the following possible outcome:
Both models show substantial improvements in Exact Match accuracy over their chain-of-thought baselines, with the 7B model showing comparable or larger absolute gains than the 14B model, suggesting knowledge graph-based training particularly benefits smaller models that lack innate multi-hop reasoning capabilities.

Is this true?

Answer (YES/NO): NO